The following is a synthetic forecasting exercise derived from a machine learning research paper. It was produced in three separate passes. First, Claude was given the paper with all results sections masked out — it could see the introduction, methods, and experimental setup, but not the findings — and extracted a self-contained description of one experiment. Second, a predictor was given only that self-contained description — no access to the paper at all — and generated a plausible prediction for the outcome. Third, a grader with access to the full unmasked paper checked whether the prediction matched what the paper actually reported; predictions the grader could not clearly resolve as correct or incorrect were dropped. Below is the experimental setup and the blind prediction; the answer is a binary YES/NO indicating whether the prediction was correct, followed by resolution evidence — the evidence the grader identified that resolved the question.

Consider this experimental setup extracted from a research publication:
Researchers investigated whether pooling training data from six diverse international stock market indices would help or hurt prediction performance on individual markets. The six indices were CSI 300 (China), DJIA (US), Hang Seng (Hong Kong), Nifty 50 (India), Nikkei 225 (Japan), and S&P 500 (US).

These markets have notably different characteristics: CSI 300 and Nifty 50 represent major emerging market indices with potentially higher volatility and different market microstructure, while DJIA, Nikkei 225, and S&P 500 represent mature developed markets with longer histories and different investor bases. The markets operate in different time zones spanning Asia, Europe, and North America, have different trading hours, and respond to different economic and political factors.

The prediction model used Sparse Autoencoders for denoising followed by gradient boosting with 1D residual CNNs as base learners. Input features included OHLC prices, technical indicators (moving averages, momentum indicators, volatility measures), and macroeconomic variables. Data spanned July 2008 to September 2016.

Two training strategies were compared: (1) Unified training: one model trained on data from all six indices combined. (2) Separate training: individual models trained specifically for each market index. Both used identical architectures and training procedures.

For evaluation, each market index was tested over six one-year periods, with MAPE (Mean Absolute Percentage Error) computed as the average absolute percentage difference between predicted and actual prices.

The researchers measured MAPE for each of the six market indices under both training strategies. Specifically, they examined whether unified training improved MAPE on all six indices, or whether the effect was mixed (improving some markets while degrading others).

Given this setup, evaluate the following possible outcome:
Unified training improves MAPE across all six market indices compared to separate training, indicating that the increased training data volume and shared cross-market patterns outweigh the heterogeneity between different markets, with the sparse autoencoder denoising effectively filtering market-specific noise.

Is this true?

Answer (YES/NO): YES